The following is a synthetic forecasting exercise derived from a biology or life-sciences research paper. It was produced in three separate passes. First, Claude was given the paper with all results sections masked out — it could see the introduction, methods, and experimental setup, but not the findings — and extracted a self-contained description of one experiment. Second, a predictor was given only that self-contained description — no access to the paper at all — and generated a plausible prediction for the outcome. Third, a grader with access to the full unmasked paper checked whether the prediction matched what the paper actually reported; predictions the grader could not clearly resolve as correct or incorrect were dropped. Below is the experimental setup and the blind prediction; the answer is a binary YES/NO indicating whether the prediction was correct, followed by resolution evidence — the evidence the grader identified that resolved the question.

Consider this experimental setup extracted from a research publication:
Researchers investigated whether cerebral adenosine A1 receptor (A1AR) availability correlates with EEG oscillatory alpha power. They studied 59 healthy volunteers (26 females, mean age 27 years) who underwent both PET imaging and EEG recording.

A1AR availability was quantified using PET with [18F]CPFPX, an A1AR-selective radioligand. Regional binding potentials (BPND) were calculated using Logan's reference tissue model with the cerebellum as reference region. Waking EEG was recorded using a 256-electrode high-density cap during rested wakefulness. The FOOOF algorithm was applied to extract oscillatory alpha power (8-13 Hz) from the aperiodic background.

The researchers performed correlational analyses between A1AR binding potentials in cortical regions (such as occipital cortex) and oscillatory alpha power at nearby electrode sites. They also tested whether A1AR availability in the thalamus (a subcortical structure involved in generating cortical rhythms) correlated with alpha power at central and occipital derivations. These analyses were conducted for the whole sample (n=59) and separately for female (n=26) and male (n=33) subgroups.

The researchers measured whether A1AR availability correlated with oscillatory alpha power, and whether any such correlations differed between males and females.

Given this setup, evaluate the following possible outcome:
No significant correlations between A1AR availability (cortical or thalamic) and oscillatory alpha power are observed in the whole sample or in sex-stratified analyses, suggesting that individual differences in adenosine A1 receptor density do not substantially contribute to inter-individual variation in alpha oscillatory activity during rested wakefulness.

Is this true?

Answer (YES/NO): NO